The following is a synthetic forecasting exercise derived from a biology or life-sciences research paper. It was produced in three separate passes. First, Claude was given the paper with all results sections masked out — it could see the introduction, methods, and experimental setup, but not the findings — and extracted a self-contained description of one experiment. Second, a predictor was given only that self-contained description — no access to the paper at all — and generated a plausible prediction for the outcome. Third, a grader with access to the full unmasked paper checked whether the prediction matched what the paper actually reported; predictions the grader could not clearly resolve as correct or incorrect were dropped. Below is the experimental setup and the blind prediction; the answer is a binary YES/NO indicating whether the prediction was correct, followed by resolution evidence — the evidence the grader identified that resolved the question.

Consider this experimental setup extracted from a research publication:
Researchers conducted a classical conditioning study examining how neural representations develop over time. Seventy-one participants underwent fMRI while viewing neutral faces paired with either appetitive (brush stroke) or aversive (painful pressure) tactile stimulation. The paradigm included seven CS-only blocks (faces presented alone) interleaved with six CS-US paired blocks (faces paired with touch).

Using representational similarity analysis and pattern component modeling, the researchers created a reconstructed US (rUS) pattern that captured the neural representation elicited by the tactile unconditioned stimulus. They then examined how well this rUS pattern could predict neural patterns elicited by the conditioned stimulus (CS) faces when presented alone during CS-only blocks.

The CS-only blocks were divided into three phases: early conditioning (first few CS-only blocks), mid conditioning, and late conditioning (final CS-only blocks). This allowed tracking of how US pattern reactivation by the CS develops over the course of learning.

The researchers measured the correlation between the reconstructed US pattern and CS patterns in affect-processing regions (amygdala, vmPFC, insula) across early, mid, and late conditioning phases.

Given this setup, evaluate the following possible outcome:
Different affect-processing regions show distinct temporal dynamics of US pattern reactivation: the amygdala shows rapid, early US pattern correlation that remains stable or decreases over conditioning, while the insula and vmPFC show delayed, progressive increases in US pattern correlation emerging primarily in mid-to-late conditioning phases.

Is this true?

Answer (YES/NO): NO